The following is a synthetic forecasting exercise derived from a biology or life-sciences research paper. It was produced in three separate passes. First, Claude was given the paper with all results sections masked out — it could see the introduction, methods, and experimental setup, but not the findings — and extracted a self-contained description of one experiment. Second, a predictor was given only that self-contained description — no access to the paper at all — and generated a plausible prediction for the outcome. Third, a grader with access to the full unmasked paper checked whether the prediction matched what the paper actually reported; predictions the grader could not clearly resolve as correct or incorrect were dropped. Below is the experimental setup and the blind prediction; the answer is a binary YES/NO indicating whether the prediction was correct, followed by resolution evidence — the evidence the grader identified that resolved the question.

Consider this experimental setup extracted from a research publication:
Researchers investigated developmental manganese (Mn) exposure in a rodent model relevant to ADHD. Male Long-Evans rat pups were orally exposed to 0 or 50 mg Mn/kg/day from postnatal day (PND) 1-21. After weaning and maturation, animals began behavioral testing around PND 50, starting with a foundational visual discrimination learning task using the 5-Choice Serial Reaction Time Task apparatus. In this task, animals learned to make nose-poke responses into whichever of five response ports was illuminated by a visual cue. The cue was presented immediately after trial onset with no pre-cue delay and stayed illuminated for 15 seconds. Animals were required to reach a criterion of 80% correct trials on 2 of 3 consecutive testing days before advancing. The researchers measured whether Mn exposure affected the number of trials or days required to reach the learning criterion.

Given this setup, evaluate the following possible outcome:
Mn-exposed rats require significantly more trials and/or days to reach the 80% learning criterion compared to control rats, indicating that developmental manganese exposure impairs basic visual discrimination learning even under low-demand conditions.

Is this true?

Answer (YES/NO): NO